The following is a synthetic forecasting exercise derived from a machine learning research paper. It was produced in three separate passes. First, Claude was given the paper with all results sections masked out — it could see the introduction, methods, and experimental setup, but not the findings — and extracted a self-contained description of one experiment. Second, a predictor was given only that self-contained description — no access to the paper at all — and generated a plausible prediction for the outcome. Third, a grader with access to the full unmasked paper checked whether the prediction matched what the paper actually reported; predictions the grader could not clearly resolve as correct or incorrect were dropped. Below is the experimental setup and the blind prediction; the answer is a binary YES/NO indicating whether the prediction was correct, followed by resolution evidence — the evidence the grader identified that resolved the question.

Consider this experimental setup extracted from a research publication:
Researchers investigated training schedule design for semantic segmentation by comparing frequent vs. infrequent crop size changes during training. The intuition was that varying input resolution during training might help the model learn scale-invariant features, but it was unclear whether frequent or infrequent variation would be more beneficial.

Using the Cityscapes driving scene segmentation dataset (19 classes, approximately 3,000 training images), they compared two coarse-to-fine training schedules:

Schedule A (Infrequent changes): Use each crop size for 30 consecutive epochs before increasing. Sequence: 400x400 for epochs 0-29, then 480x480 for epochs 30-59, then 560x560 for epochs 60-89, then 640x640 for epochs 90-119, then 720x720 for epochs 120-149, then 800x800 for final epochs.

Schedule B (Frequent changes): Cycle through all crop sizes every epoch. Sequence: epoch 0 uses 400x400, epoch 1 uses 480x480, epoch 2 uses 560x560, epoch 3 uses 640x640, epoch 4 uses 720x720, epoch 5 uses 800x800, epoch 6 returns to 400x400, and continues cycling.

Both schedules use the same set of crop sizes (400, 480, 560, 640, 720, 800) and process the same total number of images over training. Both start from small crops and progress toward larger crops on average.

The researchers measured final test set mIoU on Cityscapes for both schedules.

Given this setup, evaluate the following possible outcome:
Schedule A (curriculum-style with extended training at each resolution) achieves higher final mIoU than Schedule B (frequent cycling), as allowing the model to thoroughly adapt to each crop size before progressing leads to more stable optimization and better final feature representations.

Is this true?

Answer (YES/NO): NO